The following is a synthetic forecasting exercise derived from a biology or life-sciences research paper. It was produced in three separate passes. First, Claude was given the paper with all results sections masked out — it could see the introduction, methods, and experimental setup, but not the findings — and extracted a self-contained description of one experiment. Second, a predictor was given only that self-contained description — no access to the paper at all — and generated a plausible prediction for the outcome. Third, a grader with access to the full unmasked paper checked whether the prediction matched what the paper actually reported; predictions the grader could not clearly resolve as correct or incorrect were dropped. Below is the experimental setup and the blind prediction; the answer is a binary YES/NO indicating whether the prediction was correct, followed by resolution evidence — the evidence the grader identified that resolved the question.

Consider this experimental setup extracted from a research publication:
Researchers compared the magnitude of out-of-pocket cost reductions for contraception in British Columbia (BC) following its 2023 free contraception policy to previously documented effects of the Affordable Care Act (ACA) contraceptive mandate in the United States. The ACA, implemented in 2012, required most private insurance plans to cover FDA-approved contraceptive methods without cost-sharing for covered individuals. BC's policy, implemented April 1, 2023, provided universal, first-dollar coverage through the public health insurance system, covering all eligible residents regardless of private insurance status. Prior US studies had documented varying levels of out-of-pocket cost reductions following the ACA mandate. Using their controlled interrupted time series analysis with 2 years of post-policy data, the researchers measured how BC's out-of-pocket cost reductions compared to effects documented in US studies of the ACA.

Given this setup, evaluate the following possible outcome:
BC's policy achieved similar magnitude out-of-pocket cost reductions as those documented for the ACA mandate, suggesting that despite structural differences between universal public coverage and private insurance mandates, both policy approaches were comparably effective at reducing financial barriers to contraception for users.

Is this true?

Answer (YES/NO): NO